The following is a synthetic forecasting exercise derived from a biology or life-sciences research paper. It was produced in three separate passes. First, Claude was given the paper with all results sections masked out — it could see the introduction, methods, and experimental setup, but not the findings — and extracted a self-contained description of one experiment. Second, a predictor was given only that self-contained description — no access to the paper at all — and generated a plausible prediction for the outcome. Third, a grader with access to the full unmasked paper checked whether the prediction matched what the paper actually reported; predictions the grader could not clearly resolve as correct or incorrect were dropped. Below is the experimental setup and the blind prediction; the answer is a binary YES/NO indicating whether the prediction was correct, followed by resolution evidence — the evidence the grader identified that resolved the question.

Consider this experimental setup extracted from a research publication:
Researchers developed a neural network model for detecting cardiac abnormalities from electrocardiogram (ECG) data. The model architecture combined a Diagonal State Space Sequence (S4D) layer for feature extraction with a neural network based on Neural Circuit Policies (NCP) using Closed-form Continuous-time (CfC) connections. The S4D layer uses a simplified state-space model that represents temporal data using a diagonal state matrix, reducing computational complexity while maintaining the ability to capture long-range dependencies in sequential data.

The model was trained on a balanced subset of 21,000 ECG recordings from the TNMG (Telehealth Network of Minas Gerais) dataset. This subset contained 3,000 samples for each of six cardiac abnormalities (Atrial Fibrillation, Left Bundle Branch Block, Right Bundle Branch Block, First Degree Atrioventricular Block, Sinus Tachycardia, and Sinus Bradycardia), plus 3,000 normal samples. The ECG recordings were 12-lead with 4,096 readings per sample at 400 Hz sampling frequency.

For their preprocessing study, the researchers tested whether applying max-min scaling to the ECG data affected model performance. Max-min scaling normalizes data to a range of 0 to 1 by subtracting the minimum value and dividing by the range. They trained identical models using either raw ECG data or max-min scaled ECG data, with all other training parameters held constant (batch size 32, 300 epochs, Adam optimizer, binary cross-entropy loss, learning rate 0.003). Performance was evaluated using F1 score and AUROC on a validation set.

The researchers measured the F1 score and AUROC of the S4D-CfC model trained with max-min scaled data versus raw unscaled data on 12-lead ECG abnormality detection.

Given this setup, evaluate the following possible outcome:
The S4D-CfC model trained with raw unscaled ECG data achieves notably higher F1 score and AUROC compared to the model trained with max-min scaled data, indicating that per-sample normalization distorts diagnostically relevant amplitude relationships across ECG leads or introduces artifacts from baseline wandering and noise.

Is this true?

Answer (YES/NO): NO